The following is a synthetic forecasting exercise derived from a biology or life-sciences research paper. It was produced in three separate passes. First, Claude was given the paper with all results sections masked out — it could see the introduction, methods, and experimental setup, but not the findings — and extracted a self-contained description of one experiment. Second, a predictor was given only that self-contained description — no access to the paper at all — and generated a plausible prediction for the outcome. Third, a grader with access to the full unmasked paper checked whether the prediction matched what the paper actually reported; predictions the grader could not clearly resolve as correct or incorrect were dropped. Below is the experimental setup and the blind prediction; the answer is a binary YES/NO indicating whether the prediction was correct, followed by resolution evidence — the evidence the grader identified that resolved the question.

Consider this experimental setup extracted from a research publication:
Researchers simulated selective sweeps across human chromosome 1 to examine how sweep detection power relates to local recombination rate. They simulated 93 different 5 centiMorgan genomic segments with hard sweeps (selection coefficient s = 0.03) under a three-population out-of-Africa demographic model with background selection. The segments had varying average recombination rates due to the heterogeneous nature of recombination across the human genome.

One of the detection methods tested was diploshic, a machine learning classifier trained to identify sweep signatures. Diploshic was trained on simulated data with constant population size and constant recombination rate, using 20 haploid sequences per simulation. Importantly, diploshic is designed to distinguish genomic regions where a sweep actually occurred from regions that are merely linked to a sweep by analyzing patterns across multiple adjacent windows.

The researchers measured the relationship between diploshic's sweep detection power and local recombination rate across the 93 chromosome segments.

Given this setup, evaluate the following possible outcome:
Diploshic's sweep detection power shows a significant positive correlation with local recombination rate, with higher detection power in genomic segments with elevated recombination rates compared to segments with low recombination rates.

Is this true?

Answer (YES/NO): NO